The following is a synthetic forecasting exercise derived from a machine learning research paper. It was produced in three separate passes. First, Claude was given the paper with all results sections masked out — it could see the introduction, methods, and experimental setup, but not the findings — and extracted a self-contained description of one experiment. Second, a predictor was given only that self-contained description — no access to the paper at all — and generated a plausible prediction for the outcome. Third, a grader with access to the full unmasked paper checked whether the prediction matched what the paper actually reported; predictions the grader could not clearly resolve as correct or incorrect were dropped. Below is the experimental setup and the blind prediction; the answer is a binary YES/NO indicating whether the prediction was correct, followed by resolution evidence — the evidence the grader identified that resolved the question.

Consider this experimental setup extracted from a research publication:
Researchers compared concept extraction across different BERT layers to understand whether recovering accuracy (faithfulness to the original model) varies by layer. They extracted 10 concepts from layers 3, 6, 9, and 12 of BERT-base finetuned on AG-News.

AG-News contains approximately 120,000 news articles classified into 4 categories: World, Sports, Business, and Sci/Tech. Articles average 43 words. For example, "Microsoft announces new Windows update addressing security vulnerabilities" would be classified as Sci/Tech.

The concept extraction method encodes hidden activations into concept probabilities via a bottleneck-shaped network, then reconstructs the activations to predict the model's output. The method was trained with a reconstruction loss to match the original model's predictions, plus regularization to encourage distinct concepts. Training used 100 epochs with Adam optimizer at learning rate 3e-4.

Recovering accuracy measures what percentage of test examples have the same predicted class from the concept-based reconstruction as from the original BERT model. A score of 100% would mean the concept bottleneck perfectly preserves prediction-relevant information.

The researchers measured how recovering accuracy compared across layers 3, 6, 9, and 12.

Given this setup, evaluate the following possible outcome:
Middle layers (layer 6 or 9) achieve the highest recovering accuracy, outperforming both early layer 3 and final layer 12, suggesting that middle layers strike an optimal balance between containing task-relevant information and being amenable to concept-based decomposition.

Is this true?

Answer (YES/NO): NO